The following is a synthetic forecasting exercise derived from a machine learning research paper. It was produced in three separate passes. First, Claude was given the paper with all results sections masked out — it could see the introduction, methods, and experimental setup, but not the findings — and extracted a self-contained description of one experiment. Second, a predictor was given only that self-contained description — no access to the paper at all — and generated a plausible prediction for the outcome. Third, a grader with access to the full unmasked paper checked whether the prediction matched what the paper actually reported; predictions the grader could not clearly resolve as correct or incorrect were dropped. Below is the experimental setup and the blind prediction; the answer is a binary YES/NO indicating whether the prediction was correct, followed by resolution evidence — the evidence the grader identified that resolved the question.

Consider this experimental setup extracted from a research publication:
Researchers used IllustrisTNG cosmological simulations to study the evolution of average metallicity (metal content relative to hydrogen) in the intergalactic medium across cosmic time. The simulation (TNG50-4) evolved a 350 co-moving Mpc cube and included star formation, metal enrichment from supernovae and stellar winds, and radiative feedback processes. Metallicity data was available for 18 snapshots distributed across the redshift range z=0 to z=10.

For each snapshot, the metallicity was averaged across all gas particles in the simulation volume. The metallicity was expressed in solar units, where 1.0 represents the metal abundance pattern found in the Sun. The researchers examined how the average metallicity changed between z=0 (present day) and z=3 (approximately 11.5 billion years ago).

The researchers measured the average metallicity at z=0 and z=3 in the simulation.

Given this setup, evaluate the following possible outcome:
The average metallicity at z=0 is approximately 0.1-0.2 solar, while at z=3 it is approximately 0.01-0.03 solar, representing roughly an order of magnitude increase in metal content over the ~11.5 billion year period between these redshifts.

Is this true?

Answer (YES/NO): NO